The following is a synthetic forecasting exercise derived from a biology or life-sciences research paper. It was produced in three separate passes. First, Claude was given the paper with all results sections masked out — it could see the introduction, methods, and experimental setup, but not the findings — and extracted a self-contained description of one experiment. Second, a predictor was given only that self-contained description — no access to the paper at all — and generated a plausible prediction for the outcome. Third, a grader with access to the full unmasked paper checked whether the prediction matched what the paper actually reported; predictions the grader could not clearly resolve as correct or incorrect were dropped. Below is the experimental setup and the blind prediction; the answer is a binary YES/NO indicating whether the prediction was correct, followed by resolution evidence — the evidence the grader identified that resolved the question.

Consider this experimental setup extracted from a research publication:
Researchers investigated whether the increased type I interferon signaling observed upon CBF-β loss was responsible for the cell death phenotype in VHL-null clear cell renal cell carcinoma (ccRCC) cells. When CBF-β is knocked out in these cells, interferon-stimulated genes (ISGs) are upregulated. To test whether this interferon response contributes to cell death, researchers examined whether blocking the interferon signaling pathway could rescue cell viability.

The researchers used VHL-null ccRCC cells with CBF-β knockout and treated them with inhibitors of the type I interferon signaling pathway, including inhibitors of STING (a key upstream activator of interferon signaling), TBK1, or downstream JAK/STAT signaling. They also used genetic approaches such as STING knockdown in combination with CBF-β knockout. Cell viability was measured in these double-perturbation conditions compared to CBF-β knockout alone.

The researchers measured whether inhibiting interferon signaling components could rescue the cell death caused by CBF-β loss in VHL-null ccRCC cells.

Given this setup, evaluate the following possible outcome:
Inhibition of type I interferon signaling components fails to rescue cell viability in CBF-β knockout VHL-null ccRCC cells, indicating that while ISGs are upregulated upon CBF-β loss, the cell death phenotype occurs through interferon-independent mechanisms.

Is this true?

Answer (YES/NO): YES